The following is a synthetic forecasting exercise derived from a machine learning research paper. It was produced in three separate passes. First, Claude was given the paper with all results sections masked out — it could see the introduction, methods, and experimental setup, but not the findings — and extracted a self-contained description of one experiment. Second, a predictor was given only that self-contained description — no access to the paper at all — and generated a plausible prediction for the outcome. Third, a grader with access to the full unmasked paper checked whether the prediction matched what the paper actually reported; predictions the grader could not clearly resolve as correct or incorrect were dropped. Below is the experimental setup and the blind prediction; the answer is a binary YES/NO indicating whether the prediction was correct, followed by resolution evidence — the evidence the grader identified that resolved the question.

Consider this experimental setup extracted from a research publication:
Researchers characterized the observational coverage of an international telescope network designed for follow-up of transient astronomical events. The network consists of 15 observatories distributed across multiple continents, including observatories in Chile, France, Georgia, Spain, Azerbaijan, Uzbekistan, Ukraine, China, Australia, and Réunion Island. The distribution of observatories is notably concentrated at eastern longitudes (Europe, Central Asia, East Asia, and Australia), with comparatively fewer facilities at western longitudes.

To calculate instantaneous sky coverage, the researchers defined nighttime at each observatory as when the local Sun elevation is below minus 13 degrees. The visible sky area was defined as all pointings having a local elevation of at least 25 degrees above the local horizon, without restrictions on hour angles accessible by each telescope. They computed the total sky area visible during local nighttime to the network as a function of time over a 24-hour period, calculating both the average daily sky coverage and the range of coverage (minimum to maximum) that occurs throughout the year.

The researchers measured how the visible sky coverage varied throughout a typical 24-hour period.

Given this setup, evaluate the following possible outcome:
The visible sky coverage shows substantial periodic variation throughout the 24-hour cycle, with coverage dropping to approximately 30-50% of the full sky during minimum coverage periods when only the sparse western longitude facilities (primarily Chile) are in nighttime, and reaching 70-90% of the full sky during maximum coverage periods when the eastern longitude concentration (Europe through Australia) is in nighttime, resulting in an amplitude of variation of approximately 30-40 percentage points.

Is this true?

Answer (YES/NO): NO